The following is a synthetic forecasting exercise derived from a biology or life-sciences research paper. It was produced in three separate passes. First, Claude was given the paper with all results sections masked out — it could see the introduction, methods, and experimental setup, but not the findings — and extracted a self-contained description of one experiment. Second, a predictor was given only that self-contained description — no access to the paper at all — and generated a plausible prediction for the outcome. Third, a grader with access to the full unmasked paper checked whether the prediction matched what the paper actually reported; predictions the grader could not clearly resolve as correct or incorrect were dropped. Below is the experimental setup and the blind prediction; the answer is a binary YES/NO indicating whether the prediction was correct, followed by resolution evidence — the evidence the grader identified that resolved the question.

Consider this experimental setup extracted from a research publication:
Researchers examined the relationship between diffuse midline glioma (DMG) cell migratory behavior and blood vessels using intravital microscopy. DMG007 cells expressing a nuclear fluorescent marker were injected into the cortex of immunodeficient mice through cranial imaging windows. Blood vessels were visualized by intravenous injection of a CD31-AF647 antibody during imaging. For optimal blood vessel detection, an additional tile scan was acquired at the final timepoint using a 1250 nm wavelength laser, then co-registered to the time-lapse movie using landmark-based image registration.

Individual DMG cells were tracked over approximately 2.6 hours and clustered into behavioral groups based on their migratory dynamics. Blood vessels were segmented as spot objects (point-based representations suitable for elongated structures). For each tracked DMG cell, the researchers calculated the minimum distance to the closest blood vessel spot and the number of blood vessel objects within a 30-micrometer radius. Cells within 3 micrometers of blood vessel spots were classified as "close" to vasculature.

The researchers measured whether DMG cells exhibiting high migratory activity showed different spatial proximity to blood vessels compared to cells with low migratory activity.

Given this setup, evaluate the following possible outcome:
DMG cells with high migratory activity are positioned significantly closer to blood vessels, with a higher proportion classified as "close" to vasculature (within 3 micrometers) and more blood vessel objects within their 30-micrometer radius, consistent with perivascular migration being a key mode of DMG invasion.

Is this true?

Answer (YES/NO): YES